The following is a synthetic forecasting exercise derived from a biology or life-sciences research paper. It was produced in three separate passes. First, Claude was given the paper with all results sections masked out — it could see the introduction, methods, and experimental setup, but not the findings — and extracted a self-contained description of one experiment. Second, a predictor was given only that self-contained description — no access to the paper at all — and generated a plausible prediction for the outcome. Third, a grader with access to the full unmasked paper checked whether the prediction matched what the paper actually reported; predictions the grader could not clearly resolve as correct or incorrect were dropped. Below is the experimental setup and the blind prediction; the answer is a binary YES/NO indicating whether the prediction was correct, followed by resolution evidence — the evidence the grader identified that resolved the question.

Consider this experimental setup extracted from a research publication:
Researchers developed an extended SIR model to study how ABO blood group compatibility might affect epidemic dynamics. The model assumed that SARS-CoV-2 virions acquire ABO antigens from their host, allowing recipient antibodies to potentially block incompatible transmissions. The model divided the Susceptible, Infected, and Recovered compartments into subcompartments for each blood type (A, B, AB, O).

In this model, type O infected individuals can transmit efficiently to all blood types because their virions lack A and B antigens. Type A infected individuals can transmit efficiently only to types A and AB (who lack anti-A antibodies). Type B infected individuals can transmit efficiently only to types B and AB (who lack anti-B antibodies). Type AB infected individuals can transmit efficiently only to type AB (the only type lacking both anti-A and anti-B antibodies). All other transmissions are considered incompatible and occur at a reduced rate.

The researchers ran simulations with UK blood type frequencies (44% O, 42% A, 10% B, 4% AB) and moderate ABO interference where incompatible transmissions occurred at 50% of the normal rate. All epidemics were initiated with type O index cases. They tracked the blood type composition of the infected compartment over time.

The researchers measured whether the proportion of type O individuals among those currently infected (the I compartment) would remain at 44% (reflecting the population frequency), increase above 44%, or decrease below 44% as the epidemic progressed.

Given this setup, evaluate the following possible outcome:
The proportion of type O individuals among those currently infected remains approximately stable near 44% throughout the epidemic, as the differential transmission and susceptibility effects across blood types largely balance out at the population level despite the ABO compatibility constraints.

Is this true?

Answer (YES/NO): NO